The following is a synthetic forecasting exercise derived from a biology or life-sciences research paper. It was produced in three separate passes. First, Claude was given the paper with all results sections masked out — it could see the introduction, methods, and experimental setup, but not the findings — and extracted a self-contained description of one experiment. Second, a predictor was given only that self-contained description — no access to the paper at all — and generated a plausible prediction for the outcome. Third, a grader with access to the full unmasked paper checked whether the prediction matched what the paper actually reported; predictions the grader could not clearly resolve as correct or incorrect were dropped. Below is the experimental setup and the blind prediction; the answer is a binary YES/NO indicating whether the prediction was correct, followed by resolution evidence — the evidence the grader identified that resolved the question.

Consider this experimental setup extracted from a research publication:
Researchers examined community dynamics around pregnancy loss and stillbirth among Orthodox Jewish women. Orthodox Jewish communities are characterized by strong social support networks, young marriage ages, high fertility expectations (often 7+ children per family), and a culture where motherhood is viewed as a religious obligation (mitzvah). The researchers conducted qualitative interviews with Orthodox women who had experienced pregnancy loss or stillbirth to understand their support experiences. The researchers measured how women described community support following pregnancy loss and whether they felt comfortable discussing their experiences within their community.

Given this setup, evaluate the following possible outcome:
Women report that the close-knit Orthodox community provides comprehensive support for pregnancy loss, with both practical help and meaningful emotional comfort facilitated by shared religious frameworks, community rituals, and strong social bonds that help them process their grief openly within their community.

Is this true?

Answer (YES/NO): NO